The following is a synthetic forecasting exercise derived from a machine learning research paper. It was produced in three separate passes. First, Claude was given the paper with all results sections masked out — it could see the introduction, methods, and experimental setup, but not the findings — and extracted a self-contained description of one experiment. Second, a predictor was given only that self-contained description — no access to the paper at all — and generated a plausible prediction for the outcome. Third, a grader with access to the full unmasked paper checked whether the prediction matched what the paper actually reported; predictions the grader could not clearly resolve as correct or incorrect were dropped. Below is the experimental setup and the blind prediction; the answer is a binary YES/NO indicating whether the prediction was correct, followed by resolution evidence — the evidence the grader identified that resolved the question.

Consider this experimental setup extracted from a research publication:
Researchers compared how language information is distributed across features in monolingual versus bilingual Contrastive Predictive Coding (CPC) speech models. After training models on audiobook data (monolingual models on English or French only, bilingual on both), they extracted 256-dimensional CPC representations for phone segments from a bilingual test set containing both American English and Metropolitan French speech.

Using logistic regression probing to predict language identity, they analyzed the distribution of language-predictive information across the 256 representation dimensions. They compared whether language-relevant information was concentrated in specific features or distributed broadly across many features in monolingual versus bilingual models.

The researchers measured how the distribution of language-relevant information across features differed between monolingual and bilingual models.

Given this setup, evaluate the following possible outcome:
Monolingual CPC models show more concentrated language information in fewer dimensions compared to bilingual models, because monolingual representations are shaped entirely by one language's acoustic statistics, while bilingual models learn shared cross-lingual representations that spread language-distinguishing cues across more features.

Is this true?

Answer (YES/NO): NO